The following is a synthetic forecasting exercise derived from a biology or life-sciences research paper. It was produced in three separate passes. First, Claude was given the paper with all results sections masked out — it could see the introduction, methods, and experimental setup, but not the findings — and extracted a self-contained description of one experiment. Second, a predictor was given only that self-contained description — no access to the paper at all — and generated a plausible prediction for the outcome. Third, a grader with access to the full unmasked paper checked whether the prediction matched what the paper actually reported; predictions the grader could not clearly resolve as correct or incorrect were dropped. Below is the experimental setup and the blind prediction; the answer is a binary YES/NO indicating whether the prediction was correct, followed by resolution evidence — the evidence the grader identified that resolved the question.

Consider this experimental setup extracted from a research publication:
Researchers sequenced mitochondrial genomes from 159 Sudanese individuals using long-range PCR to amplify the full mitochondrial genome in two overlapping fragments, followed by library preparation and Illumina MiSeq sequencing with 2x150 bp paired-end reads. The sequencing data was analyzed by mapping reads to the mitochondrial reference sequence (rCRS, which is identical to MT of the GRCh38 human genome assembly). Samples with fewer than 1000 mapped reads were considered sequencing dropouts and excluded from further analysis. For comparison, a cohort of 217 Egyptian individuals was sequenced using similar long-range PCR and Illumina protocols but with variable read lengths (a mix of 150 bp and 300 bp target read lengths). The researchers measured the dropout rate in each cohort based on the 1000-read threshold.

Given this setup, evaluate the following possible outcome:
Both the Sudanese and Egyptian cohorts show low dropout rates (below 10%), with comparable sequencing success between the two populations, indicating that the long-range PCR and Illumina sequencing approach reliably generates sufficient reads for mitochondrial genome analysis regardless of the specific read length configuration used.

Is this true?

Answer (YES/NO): YES